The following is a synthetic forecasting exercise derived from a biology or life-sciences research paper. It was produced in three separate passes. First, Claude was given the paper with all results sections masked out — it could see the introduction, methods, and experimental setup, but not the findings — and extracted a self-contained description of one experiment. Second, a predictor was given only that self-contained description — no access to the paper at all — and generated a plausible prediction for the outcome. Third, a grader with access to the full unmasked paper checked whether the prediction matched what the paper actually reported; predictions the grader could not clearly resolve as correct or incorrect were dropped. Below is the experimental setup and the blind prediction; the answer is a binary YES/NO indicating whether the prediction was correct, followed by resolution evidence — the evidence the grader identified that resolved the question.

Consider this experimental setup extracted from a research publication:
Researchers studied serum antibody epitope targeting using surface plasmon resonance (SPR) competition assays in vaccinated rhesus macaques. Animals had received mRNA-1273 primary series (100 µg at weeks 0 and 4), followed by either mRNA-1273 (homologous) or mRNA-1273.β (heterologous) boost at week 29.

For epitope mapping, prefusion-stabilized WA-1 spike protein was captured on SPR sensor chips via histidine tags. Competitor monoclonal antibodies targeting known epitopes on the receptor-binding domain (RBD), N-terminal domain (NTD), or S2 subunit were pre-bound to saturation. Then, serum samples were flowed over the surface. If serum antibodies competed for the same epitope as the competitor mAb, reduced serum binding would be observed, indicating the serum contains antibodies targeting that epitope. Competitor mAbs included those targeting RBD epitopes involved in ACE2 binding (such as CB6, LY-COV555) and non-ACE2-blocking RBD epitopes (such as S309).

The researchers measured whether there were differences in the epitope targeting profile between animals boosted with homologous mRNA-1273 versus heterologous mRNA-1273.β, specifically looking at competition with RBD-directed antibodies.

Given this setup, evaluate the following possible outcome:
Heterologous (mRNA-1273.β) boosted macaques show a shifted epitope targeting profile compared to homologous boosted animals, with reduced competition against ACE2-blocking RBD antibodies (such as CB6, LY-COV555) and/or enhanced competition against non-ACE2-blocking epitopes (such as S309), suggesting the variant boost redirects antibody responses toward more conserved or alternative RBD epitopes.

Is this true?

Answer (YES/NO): NO